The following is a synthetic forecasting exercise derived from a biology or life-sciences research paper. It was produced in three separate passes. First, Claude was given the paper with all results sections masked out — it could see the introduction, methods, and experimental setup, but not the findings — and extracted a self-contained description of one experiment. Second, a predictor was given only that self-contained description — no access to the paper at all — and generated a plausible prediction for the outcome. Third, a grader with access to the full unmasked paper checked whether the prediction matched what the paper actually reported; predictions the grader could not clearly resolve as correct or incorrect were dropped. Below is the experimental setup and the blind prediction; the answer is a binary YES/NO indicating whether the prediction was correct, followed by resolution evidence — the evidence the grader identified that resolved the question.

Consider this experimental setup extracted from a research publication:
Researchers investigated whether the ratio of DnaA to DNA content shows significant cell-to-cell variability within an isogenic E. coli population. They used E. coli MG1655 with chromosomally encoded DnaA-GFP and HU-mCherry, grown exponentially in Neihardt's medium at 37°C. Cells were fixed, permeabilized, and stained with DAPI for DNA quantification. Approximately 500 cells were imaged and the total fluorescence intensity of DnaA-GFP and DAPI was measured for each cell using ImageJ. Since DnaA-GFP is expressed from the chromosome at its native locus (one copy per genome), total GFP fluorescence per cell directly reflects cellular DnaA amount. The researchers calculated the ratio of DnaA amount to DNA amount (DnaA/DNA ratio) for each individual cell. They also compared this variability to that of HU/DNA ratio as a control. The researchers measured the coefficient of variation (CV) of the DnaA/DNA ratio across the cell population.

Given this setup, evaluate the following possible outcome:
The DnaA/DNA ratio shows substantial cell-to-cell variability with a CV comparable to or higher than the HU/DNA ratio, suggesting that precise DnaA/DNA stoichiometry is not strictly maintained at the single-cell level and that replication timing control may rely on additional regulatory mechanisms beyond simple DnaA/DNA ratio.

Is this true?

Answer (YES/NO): NO